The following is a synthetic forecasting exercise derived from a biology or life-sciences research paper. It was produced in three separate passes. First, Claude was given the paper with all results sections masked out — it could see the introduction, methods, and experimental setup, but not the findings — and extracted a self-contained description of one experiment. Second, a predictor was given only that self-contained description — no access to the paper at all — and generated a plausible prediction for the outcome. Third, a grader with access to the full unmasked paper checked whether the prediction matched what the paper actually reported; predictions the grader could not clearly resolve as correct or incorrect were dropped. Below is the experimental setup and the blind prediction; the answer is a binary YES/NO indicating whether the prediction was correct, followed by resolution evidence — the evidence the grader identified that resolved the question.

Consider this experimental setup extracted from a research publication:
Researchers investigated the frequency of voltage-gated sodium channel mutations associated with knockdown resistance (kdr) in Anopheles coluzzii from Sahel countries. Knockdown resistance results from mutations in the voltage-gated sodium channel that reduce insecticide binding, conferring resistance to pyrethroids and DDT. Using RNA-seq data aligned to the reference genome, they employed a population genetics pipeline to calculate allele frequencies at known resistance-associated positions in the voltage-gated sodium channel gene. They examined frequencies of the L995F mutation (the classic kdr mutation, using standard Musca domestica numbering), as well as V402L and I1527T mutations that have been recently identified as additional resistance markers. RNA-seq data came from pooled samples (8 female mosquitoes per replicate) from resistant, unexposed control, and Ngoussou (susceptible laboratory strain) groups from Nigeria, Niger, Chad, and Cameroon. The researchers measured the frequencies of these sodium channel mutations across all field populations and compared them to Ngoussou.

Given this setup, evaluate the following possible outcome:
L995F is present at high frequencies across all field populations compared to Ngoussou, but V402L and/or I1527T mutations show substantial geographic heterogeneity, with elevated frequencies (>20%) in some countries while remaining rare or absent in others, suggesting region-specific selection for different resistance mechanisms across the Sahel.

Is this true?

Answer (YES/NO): NO